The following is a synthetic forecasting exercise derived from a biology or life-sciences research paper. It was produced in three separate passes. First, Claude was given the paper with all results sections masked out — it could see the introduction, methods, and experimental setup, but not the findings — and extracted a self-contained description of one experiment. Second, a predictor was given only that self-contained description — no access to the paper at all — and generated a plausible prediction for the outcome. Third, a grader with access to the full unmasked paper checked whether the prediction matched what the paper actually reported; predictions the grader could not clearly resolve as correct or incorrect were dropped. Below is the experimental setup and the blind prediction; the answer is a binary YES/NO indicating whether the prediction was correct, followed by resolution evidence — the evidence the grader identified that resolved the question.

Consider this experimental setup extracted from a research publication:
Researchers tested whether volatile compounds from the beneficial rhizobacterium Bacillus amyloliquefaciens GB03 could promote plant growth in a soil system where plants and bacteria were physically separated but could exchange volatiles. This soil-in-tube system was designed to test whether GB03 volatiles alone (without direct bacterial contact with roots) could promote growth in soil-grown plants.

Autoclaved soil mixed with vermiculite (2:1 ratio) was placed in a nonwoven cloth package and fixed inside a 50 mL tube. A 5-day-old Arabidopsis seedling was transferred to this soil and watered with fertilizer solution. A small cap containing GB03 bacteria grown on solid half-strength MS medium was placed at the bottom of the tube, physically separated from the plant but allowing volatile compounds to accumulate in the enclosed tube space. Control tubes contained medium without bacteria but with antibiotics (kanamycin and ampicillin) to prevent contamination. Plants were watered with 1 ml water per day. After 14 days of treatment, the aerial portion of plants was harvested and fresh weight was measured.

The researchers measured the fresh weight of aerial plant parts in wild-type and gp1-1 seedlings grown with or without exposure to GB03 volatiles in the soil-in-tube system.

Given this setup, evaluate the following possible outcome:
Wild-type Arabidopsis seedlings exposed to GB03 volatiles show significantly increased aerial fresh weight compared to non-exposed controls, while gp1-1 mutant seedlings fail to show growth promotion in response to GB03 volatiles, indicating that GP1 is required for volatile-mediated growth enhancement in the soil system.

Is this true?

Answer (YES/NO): YES